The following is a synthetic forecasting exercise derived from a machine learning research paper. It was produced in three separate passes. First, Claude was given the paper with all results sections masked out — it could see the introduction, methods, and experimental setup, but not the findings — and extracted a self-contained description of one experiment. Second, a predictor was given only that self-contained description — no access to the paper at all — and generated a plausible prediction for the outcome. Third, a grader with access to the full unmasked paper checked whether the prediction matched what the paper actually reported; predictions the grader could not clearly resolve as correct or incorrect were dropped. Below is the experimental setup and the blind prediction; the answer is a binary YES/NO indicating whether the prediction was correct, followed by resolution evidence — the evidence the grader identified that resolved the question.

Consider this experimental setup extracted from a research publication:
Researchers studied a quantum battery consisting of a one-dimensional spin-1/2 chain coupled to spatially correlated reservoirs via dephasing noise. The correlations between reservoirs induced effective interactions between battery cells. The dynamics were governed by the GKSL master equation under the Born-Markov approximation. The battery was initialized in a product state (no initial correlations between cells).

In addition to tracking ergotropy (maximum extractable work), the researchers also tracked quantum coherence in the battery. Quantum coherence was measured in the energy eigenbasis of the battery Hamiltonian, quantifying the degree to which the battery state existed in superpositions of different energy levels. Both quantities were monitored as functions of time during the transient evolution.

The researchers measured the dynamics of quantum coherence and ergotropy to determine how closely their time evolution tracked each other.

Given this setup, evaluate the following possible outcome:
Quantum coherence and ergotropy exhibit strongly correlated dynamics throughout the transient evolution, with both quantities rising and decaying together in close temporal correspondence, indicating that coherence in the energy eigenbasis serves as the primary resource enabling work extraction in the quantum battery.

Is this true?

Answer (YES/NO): YES